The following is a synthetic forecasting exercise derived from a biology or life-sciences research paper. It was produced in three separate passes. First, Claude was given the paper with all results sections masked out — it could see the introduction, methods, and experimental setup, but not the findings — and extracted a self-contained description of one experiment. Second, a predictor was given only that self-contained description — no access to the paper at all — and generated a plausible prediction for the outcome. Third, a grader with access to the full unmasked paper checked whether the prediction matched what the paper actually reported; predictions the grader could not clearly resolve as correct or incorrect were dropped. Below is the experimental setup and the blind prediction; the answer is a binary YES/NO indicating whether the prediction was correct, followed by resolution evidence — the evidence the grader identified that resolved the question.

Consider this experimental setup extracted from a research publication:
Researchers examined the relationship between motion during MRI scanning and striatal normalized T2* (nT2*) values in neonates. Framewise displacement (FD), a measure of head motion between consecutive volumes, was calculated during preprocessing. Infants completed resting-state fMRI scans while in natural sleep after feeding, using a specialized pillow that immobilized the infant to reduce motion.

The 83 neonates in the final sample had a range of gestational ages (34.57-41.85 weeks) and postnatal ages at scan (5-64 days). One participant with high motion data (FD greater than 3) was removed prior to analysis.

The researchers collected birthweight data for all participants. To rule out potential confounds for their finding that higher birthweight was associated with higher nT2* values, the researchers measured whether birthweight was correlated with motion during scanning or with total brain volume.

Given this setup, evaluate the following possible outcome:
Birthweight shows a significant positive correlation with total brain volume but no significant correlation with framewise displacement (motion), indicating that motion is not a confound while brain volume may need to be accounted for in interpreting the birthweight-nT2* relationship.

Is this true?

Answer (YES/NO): YES